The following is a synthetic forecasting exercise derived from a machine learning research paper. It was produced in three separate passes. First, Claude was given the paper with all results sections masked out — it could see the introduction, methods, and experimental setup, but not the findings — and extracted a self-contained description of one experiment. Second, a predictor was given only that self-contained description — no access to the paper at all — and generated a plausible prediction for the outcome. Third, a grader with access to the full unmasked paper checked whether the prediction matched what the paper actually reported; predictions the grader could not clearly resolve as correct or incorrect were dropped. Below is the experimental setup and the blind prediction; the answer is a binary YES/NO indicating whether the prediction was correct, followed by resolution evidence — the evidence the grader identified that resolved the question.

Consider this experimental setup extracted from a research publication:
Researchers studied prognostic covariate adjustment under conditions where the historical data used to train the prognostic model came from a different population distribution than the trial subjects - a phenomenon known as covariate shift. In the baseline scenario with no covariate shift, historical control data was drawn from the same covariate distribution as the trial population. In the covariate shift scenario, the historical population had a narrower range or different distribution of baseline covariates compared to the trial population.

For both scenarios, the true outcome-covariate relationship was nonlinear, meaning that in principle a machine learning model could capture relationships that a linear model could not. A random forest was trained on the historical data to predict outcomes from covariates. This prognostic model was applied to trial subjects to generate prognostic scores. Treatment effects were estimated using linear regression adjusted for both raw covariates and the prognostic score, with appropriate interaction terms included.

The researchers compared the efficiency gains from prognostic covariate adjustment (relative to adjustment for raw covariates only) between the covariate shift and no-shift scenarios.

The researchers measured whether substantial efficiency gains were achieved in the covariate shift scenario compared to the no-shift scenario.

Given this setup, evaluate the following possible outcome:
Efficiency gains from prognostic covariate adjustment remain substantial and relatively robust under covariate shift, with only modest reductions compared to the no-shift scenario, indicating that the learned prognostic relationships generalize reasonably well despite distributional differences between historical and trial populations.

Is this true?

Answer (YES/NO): NO